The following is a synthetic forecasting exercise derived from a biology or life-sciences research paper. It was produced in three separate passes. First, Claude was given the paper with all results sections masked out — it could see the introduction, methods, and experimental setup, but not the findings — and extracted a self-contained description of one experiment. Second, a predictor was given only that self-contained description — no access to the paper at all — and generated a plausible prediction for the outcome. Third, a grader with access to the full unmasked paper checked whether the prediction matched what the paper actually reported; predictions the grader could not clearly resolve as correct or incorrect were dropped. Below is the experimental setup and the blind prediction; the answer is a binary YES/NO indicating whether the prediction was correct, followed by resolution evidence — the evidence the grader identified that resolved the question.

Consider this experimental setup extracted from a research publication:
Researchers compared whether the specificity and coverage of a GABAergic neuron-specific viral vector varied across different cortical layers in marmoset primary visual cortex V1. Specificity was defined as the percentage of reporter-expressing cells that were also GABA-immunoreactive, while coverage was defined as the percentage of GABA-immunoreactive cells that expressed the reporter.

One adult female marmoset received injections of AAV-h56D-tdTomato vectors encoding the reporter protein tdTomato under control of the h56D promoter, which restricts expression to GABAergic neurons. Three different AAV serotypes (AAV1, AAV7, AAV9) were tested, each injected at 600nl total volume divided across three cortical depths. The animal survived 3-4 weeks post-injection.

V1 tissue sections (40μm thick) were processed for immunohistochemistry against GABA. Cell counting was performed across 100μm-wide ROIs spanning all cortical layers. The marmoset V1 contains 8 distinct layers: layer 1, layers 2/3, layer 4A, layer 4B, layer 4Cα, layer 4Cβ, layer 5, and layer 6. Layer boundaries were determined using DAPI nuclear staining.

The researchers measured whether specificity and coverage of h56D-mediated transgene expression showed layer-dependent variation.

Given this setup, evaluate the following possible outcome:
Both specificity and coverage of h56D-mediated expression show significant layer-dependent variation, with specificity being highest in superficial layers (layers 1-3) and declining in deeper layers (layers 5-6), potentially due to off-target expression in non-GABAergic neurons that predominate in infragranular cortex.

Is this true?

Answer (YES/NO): NO